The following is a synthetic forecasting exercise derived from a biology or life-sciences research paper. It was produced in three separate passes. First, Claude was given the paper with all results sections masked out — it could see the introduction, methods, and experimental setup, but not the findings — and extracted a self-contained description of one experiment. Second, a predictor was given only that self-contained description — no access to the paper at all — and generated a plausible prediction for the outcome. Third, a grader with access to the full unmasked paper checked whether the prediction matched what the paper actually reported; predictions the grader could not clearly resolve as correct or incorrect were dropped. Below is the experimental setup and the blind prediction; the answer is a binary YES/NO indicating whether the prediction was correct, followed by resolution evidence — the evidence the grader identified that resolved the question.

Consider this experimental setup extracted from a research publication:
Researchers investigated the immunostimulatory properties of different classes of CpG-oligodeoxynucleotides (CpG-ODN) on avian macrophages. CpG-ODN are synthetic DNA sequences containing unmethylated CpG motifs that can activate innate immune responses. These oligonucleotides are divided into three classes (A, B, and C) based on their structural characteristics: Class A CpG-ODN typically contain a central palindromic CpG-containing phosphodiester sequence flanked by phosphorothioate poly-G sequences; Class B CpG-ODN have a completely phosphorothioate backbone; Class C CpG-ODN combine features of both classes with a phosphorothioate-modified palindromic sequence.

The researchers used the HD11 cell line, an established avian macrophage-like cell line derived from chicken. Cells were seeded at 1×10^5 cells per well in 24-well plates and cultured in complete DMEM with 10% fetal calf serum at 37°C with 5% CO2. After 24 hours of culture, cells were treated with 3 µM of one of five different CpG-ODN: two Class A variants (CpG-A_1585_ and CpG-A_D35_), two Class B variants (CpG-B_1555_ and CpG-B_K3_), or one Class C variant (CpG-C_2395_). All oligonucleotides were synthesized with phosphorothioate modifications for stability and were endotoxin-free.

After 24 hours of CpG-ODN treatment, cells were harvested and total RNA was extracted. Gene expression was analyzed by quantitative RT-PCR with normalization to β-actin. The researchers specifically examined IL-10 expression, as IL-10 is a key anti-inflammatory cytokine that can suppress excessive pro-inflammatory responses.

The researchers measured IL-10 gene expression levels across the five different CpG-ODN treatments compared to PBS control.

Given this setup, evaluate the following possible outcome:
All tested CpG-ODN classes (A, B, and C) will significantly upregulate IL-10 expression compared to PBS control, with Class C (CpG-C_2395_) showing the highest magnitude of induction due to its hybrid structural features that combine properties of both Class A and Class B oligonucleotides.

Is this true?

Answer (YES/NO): NO